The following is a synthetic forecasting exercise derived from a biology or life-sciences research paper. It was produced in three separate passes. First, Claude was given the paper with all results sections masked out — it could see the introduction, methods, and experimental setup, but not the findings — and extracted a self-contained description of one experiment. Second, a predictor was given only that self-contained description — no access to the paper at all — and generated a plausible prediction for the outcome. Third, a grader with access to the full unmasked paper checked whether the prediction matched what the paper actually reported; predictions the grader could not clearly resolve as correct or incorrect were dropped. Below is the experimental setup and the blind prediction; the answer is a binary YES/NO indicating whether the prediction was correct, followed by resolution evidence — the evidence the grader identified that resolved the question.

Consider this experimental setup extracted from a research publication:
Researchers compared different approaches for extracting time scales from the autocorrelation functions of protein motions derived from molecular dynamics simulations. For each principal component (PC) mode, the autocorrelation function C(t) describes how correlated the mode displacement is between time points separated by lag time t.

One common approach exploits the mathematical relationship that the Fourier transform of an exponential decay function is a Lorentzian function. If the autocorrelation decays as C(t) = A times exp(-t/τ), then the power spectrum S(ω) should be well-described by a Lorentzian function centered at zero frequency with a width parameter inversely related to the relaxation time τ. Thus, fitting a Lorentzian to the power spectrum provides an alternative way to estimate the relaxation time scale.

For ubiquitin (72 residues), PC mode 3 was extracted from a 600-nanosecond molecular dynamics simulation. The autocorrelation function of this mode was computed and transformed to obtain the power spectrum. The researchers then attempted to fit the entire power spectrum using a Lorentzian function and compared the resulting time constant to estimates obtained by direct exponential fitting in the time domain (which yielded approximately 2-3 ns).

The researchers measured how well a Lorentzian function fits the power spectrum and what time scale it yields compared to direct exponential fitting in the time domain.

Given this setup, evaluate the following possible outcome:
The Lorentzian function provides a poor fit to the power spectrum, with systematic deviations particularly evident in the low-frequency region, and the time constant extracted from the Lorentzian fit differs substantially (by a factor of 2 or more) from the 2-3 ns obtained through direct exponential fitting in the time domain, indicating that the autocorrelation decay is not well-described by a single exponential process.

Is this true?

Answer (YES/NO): YES